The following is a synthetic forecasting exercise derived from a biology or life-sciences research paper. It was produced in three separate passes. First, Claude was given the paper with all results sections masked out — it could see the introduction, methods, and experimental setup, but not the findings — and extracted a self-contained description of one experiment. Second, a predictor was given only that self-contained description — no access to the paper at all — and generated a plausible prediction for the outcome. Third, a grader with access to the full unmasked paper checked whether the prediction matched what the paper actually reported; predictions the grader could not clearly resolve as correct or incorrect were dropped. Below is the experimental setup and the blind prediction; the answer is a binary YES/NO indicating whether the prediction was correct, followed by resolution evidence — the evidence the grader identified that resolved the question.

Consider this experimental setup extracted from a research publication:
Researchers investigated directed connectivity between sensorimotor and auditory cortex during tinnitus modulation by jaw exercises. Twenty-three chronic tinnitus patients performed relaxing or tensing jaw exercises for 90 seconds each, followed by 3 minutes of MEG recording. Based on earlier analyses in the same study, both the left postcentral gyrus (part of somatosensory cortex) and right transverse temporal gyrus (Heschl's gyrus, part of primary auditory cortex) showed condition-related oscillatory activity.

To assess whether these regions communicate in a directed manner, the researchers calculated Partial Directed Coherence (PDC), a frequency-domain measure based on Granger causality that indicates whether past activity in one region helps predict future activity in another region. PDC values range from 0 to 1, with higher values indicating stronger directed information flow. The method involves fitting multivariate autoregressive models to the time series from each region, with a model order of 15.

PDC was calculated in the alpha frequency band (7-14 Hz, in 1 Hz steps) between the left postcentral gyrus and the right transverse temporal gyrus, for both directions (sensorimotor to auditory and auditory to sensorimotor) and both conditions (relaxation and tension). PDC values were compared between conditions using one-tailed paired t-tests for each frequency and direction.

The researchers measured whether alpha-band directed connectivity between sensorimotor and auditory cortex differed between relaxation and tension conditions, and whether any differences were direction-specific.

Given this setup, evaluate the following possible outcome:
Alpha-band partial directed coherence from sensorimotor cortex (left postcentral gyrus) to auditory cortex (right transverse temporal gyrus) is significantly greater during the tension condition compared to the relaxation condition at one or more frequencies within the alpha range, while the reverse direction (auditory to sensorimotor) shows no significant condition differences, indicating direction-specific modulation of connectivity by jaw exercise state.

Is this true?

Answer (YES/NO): NO